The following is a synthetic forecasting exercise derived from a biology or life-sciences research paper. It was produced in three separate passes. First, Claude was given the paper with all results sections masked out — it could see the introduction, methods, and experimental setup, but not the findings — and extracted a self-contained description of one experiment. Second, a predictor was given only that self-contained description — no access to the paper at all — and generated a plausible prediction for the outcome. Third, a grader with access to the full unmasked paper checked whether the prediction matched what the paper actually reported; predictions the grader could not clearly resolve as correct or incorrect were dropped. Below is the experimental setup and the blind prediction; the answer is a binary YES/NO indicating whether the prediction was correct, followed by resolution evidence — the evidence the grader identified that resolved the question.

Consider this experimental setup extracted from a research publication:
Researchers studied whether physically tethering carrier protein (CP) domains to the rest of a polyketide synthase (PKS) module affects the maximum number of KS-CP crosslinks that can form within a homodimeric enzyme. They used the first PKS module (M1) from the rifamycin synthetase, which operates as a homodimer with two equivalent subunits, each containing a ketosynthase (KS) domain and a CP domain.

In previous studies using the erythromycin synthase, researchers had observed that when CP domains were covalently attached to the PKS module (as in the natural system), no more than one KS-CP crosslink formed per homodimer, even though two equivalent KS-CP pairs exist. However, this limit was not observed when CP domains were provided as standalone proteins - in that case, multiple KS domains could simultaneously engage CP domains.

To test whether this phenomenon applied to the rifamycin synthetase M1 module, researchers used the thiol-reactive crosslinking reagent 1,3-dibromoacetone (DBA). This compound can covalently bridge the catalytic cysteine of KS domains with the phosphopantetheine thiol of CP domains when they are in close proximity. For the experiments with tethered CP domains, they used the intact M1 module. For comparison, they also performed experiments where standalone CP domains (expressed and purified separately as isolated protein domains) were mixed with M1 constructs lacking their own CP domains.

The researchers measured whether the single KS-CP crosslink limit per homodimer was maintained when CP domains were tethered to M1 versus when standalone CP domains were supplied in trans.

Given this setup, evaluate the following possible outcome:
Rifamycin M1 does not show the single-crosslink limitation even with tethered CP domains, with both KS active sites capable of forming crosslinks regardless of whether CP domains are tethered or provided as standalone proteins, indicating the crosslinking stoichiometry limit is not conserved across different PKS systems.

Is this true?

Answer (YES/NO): NO